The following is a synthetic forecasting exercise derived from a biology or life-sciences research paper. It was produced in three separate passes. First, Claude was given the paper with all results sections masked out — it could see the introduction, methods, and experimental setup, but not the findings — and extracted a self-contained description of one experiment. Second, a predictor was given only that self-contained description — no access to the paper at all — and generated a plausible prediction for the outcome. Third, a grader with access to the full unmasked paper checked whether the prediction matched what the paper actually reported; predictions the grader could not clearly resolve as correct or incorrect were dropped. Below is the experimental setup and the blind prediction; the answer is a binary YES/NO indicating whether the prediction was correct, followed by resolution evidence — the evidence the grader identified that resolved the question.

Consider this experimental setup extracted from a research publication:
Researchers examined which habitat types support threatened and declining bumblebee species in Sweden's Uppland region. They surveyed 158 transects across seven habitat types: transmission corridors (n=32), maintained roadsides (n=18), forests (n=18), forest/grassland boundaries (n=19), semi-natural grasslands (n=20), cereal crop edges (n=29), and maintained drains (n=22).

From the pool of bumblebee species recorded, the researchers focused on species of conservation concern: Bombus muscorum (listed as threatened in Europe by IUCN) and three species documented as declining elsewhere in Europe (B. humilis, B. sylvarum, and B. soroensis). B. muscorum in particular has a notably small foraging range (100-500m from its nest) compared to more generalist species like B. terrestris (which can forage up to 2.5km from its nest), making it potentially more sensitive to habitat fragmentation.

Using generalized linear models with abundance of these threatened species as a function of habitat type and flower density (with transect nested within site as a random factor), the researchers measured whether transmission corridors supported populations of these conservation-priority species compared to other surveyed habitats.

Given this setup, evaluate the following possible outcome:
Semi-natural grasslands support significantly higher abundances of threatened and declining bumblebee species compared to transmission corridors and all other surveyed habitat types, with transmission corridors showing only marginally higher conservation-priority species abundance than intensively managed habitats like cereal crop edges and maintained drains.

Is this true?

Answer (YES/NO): NO